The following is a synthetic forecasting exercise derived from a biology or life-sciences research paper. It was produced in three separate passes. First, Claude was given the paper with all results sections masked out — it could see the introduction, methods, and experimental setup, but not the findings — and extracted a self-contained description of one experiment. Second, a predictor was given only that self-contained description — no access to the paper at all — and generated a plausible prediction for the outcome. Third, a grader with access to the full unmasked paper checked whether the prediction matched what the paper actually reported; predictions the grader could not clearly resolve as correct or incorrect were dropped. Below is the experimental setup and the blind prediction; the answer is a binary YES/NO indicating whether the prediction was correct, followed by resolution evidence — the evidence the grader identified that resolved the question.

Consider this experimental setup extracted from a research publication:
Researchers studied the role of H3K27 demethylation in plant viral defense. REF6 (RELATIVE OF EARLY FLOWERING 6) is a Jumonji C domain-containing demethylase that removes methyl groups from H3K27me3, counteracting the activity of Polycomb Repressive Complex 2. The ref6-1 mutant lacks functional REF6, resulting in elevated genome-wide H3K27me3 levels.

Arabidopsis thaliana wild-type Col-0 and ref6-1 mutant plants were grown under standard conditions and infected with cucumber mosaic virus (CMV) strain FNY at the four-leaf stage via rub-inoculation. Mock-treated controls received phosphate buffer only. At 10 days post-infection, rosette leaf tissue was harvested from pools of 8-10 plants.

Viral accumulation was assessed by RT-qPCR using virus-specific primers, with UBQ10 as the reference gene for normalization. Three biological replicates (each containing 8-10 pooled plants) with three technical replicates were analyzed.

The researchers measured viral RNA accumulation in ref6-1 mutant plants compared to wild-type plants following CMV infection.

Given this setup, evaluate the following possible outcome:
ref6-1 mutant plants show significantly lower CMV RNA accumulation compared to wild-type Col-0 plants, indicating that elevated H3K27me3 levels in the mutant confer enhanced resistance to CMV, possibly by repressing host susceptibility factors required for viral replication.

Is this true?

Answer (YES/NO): NO